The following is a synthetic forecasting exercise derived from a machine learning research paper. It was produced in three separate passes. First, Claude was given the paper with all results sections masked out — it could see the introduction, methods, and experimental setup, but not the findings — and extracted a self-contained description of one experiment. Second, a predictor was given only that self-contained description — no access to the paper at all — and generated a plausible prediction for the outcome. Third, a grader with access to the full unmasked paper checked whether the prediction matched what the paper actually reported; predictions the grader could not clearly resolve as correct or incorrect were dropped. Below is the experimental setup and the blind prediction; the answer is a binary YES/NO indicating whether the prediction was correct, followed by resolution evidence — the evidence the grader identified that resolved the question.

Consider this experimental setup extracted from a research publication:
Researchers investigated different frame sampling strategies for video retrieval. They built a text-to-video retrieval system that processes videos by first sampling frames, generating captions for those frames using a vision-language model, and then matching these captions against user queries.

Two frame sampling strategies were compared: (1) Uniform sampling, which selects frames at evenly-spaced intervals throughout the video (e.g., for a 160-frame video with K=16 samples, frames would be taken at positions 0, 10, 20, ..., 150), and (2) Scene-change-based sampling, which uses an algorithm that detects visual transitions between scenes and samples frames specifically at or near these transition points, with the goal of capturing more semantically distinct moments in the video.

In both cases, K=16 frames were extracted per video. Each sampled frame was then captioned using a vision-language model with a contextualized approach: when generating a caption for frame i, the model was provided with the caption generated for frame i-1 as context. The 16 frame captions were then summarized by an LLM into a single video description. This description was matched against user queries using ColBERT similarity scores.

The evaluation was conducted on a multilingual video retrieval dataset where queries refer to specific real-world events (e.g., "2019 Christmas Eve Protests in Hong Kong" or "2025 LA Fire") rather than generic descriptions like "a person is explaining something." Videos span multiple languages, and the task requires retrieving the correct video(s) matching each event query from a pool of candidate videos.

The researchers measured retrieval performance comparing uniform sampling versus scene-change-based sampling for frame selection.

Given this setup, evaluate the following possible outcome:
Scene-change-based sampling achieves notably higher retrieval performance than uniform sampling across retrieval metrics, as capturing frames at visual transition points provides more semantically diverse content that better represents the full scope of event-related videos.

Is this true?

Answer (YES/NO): NO